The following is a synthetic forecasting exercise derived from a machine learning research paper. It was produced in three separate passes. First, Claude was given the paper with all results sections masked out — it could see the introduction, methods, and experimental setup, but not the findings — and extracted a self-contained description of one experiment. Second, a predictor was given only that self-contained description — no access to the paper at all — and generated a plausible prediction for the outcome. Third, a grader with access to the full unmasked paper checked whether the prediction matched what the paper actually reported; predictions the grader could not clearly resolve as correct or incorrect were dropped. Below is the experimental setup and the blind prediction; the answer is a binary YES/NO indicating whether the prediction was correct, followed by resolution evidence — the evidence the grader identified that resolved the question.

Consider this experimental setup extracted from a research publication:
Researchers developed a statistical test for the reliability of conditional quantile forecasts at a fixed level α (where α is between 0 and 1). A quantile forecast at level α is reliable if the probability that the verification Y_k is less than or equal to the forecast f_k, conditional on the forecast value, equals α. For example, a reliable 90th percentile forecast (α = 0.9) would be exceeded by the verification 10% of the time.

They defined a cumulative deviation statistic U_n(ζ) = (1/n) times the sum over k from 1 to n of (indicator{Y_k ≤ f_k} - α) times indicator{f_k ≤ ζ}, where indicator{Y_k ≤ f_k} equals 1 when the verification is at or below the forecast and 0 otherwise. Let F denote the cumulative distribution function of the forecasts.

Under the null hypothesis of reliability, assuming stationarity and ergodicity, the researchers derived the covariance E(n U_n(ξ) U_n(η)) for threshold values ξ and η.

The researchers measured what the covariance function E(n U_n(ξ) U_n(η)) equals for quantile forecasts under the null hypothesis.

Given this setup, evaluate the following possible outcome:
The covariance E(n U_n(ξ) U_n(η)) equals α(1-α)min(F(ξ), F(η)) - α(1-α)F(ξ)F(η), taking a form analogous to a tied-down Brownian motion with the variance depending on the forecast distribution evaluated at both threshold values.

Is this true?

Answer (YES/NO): NO